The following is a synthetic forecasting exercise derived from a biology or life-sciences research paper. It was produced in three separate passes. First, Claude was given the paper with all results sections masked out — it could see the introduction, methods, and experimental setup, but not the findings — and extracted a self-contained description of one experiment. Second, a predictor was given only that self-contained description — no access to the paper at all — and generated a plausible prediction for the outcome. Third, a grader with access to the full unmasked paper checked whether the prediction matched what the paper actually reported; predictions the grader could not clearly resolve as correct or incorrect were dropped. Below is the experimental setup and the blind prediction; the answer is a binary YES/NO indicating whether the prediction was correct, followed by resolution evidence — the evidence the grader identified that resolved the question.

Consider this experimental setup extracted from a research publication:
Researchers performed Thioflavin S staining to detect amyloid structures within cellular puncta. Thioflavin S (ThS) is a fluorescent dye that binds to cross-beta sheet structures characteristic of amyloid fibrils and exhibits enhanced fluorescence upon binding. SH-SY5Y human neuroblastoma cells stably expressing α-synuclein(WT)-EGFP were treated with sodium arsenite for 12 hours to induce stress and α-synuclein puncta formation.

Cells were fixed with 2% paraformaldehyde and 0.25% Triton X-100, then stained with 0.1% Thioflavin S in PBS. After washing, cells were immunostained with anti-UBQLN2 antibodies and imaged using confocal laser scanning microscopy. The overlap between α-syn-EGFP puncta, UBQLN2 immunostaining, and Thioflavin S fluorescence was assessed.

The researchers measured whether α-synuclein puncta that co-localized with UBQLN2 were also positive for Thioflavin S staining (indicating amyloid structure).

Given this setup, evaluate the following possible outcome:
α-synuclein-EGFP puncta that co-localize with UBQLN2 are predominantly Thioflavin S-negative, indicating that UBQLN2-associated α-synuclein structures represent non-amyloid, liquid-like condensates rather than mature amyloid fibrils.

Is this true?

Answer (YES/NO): NO